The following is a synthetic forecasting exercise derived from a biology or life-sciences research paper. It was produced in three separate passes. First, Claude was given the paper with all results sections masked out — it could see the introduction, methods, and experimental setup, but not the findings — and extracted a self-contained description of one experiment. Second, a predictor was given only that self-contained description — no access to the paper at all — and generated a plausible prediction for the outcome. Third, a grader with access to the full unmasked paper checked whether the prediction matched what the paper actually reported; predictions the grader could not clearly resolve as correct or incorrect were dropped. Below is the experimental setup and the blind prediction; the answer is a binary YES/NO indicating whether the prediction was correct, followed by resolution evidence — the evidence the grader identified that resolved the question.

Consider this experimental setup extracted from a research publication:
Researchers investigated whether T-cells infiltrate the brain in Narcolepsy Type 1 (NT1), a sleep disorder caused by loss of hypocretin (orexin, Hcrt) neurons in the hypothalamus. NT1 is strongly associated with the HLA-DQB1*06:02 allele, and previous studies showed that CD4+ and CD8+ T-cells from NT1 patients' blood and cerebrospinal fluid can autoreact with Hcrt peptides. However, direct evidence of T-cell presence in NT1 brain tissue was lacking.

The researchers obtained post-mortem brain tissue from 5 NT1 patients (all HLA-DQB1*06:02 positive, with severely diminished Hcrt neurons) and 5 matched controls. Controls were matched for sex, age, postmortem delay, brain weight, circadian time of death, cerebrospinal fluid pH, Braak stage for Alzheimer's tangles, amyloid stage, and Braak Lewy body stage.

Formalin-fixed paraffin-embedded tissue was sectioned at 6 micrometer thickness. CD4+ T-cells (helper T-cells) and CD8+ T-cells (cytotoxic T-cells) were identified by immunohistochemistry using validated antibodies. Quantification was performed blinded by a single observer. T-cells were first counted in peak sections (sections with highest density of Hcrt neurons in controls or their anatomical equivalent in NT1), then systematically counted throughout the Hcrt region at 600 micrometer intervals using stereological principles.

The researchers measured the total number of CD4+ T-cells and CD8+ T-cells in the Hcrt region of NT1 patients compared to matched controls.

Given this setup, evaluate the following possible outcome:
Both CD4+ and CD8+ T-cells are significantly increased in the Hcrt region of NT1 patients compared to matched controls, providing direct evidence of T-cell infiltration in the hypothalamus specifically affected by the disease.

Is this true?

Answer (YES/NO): NO